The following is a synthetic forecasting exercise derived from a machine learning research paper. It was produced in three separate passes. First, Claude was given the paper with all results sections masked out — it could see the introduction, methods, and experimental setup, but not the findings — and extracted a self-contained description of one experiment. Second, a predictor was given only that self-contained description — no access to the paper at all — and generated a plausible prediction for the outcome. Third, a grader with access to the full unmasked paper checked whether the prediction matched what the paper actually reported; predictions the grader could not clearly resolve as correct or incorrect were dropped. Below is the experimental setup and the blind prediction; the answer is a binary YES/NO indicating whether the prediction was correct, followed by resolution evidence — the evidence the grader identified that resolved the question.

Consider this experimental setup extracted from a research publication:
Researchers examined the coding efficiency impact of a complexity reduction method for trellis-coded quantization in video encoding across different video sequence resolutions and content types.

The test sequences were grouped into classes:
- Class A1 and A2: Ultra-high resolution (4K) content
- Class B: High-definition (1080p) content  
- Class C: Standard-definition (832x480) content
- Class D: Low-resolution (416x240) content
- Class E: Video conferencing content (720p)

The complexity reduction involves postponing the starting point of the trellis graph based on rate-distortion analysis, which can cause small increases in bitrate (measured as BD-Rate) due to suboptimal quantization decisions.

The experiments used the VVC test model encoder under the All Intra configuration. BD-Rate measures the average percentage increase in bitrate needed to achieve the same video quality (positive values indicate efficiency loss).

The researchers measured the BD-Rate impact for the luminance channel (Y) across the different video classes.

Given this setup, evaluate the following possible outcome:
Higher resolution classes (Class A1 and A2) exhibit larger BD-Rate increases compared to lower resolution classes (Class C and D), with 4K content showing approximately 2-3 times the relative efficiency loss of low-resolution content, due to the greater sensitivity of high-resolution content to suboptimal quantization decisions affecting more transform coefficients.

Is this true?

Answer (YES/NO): NO